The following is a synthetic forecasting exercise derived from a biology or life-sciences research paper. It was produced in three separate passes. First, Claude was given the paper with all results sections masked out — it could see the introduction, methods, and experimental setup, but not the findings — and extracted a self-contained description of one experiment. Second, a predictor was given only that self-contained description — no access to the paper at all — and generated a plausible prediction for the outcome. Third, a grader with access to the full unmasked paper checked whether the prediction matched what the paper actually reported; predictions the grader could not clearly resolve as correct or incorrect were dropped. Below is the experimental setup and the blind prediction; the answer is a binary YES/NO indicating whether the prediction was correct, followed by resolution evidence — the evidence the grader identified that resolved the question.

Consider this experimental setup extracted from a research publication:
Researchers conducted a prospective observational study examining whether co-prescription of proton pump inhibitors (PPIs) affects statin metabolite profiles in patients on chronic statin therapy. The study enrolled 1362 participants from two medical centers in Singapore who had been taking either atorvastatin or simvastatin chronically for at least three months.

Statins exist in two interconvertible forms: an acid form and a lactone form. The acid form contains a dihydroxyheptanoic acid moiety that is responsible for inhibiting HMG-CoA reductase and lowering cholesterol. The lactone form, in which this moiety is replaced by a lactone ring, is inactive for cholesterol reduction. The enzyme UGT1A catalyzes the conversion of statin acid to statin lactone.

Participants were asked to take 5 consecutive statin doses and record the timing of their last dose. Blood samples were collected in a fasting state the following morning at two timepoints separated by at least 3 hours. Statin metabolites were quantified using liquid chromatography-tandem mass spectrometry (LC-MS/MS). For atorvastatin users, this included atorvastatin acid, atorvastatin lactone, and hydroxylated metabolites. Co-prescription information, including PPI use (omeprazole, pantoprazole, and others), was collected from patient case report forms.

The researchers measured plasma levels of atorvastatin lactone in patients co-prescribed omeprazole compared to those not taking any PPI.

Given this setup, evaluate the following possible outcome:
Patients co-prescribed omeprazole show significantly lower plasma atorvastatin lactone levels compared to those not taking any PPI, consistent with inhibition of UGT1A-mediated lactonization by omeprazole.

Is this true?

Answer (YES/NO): NO